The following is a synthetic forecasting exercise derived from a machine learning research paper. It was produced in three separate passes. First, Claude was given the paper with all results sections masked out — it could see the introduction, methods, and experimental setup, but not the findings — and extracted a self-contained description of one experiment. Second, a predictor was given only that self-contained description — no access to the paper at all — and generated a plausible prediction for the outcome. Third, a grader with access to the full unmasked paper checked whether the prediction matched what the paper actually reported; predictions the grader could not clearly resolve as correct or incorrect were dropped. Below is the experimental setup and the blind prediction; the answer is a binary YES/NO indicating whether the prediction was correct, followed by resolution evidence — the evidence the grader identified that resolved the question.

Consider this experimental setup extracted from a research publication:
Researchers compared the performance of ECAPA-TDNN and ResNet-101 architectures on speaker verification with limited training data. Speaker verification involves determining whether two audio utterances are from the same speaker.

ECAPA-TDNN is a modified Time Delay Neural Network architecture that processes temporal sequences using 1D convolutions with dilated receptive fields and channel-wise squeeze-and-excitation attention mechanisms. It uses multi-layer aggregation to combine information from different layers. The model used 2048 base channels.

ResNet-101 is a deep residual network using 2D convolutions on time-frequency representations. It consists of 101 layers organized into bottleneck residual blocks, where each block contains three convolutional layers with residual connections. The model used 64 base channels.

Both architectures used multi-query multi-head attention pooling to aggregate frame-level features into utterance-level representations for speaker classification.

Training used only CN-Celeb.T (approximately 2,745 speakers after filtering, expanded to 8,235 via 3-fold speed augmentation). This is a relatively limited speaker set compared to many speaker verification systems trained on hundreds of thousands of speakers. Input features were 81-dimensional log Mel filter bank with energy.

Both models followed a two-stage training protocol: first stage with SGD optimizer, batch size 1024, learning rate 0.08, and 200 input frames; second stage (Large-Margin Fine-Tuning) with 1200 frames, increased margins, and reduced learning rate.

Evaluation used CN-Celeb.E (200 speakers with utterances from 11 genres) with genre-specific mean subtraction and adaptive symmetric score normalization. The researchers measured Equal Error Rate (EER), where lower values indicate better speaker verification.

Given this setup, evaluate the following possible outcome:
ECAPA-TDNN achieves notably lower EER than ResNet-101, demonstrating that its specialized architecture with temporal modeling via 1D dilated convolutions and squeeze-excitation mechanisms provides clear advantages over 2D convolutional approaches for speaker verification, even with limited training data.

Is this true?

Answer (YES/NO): NO